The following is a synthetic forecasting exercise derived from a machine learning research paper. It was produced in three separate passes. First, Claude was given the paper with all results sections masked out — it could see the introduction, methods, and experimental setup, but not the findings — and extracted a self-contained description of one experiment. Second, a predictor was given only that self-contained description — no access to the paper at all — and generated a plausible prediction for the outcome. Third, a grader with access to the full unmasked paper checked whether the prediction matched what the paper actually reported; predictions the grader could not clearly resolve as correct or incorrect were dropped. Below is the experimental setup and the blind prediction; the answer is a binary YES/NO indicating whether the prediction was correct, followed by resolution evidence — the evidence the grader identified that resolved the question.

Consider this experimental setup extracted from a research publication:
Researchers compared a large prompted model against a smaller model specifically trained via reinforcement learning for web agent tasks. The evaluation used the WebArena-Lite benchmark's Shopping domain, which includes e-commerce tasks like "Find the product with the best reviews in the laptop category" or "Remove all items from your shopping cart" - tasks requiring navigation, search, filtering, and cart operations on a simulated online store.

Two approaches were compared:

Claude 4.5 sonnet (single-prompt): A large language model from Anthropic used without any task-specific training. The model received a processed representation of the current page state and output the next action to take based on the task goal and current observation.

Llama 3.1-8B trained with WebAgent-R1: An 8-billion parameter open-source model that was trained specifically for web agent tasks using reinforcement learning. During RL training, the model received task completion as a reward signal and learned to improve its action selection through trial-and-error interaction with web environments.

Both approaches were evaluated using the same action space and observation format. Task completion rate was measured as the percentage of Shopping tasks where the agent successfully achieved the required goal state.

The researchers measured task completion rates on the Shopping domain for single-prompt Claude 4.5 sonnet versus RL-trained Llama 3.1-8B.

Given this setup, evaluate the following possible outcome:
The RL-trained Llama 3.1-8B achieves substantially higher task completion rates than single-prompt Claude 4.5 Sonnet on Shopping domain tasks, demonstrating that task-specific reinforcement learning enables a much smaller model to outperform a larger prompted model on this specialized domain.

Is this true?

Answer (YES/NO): NO